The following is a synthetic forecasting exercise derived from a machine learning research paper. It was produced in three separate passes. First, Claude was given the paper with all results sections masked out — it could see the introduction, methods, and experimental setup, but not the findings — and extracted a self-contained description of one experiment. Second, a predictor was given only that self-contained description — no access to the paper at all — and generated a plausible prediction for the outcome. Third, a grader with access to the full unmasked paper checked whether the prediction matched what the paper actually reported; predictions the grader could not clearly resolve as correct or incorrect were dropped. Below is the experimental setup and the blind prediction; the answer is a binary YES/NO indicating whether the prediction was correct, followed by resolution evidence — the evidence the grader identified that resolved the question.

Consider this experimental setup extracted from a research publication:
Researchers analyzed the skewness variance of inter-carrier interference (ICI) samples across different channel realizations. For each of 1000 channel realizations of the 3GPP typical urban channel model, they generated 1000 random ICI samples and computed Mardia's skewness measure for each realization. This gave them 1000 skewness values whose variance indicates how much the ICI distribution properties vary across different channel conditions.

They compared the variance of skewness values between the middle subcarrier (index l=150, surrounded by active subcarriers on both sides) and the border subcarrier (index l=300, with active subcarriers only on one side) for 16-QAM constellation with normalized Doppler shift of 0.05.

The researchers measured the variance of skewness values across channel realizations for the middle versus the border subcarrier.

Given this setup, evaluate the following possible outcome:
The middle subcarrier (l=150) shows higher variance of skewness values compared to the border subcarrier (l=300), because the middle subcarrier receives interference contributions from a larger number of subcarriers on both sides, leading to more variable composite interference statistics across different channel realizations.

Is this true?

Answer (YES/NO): YES